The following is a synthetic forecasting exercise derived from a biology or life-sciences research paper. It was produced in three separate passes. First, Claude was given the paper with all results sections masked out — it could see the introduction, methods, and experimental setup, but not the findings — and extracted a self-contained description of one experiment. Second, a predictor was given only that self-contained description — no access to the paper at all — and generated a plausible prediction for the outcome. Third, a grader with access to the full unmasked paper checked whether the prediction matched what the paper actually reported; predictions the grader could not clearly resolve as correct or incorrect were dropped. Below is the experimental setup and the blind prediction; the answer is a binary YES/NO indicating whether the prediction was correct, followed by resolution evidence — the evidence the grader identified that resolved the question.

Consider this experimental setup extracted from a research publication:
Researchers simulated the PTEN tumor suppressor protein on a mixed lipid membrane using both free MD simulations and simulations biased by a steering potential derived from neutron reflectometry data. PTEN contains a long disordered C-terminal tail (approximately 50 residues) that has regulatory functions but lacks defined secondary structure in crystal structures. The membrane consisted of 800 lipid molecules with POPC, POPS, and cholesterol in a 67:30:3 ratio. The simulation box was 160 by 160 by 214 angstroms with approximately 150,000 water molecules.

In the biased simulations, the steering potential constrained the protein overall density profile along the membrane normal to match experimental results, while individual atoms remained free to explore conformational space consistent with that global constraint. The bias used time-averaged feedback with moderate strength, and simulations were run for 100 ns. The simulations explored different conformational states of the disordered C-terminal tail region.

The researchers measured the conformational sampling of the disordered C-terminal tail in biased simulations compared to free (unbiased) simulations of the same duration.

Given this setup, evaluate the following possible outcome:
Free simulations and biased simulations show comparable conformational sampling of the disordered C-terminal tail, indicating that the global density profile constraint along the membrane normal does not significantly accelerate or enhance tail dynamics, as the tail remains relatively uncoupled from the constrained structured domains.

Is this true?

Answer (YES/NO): NO